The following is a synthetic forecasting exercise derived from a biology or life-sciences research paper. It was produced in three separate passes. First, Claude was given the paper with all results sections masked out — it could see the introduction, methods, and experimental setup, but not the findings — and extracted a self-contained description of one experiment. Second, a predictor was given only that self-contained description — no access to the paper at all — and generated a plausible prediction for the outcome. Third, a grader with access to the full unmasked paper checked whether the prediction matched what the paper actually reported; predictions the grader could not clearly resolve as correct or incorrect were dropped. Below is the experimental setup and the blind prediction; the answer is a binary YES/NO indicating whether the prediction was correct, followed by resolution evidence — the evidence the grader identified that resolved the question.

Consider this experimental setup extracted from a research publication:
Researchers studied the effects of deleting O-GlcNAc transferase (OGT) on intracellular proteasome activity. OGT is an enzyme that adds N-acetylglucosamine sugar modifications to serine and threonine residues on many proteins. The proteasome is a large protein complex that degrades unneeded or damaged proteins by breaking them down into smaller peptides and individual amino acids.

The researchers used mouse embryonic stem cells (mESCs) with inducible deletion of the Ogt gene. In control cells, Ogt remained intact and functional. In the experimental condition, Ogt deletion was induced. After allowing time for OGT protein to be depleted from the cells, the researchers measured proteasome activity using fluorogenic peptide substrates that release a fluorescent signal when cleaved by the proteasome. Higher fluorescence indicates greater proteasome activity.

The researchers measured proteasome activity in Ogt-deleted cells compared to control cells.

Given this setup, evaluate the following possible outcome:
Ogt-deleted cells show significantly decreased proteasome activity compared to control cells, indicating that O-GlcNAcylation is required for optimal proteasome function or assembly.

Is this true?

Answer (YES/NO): NO